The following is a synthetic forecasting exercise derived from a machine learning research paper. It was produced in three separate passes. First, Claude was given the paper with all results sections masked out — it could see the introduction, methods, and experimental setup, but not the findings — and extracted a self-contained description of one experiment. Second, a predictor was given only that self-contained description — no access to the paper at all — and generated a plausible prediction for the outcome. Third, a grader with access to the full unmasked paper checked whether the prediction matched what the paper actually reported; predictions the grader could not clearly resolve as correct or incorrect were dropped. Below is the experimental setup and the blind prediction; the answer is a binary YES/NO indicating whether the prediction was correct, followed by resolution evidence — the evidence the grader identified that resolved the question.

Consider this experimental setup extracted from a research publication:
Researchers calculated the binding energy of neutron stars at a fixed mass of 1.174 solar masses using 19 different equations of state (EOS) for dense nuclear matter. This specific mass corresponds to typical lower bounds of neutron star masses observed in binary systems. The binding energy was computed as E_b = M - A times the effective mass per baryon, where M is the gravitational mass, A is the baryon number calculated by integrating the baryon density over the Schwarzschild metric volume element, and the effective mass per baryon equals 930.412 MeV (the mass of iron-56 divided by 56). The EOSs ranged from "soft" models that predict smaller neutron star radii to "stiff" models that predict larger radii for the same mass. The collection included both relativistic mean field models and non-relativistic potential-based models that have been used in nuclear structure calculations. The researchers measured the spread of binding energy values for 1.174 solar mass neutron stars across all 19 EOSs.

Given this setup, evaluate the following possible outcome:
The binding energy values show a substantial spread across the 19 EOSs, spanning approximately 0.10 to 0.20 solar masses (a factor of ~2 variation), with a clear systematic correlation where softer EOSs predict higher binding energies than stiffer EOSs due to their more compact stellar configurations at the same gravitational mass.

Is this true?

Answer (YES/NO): NO